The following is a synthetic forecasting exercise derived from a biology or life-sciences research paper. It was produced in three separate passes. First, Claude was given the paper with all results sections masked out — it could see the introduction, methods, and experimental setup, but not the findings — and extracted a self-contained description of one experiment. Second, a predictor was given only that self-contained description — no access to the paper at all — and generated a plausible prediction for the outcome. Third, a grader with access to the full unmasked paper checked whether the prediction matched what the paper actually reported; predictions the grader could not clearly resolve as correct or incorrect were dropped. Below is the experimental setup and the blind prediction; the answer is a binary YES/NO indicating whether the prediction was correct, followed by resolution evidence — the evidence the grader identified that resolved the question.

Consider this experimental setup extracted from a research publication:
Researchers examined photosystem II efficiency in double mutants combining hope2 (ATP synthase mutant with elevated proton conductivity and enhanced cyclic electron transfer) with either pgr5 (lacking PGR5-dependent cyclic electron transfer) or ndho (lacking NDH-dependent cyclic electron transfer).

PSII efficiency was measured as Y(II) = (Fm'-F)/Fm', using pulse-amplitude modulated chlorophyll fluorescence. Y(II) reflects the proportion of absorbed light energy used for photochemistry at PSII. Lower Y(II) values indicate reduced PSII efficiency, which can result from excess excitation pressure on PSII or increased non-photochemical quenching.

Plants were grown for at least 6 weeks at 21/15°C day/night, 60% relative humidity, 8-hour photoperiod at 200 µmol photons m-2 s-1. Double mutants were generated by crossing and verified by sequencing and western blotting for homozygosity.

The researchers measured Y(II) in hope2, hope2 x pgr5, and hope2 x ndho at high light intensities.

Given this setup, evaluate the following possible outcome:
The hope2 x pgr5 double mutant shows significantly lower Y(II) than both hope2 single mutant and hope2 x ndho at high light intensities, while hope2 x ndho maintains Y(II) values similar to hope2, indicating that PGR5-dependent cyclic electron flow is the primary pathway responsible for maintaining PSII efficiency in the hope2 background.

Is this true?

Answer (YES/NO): YES